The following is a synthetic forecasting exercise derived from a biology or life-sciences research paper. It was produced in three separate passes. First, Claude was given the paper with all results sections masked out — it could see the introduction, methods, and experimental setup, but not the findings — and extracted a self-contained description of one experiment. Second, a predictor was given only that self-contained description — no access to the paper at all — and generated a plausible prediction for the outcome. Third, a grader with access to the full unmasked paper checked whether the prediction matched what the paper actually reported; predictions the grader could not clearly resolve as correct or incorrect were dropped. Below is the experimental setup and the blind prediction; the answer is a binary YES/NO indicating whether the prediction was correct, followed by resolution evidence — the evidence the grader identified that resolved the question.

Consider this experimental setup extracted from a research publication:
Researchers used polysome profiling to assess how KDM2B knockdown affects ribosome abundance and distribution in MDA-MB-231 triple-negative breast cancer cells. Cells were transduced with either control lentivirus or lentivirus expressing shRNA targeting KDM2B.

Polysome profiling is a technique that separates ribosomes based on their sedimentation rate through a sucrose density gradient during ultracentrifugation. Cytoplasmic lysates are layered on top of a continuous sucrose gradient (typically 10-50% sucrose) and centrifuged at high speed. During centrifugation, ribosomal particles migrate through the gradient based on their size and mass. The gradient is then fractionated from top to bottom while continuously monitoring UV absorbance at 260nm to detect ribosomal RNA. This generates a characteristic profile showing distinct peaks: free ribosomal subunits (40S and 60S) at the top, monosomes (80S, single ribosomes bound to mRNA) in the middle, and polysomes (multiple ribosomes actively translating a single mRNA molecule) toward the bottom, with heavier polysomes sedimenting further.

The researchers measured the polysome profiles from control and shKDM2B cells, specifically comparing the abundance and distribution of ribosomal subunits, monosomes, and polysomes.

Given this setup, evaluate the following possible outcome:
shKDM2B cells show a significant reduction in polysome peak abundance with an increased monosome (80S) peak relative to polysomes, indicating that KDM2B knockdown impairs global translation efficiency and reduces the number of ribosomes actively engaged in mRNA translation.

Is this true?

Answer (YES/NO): NO